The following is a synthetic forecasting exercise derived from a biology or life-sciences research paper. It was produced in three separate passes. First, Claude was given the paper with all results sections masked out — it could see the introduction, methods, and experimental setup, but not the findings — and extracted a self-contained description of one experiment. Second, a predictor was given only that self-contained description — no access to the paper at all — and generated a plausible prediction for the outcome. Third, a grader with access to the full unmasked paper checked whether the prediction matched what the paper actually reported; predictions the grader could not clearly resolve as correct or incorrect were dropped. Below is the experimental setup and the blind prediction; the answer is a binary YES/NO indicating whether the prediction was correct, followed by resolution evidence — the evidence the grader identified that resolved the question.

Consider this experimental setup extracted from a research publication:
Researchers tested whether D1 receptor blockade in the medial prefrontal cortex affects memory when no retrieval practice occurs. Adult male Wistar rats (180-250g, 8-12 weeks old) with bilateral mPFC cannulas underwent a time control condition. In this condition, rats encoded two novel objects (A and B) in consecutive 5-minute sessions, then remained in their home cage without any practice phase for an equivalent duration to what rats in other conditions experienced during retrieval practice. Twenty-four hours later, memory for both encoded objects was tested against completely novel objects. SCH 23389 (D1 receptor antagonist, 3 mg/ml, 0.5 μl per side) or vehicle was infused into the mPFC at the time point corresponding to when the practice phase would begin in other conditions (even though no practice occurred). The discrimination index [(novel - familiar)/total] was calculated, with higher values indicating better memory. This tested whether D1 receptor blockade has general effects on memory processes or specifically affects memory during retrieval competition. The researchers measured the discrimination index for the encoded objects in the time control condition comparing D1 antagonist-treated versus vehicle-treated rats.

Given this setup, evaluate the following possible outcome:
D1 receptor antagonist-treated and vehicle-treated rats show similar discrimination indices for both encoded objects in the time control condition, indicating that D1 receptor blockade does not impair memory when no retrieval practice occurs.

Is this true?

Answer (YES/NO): YES